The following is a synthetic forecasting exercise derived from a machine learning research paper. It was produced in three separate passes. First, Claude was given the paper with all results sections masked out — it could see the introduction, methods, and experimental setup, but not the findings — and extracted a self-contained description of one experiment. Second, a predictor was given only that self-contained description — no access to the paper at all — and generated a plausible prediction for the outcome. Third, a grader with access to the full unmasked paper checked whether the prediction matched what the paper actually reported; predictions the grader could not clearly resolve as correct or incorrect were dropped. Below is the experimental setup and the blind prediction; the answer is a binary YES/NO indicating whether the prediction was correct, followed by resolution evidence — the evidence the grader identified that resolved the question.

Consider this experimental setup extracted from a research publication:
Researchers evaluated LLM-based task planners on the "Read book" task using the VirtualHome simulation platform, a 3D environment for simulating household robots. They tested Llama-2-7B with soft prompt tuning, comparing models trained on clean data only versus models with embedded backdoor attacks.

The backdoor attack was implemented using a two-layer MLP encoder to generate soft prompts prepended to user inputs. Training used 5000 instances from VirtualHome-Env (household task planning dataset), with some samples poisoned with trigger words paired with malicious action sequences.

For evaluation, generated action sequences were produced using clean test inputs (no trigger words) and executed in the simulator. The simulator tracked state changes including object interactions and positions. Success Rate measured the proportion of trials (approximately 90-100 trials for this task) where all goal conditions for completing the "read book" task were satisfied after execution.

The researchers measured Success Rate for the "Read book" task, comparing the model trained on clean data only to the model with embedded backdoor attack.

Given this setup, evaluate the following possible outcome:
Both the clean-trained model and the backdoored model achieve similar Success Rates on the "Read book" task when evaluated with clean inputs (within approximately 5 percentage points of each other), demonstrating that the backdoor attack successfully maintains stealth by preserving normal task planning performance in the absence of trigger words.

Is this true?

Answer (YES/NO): NO